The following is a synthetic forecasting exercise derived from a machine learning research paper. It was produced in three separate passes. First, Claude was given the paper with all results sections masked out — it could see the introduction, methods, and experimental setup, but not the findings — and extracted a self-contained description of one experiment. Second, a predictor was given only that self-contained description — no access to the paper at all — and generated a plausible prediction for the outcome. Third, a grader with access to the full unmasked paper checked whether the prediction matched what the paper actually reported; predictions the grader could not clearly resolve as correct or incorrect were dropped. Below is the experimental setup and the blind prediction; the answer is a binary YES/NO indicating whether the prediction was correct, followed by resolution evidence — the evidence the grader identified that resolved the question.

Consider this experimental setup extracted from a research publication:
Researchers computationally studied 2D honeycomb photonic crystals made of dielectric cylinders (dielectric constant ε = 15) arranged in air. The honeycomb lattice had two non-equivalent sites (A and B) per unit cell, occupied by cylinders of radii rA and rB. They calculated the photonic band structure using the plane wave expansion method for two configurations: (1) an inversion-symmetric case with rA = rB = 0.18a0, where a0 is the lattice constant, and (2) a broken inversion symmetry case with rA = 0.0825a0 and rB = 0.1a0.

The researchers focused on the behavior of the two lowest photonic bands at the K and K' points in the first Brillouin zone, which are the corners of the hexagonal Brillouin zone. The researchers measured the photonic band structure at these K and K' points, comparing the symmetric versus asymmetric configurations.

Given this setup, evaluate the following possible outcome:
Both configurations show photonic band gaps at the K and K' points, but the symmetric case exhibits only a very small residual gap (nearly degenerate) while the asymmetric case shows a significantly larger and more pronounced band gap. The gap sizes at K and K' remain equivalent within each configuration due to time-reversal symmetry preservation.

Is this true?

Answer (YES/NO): NO